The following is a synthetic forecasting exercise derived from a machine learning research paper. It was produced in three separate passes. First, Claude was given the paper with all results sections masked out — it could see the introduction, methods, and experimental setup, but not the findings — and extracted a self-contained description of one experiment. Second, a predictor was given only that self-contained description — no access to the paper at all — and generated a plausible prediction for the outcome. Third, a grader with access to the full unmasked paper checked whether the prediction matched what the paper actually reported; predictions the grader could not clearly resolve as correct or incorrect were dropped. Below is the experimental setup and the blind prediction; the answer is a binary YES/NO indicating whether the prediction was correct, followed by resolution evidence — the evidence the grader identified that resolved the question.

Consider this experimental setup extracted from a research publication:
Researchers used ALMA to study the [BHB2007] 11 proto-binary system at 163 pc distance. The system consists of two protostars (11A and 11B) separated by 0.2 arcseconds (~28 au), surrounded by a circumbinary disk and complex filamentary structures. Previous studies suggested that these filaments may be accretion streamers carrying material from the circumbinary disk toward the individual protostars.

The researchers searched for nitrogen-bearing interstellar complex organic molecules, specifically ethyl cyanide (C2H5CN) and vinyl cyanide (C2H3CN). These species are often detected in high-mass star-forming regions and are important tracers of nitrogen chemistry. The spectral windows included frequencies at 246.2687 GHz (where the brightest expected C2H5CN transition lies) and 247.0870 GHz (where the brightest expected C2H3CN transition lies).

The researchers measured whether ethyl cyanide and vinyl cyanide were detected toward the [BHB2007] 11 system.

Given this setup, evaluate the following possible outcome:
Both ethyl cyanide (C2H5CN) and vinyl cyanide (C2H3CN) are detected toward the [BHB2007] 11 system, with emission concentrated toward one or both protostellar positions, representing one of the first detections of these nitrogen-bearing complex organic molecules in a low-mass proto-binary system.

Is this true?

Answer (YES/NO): NO